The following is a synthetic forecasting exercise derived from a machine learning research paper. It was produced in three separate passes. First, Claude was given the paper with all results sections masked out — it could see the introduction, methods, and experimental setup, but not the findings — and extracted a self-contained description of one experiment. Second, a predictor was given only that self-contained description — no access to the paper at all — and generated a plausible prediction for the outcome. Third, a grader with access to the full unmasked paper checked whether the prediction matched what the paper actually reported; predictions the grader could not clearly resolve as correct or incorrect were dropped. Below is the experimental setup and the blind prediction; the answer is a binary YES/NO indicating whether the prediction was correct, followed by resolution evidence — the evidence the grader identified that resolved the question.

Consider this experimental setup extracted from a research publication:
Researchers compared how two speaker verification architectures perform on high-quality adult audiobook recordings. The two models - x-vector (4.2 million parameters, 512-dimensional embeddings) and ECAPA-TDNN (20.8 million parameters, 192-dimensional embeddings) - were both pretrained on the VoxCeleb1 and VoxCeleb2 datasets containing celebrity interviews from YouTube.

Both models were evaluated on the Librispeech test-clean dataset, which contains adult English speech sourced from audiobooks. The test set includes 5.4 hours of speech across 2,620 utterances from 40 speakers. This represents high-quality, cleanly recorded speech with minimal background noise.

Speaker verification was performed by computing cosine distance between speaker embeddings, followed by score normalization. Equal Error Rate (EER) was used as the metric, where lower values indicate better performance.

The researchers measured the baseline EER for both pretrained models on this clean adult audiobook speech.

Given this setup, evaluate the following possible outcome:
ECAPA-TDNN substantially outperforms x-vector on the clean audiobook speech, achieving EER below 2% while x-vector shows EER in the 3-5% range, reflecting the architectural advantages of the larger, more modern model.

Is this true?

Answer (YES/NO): NO